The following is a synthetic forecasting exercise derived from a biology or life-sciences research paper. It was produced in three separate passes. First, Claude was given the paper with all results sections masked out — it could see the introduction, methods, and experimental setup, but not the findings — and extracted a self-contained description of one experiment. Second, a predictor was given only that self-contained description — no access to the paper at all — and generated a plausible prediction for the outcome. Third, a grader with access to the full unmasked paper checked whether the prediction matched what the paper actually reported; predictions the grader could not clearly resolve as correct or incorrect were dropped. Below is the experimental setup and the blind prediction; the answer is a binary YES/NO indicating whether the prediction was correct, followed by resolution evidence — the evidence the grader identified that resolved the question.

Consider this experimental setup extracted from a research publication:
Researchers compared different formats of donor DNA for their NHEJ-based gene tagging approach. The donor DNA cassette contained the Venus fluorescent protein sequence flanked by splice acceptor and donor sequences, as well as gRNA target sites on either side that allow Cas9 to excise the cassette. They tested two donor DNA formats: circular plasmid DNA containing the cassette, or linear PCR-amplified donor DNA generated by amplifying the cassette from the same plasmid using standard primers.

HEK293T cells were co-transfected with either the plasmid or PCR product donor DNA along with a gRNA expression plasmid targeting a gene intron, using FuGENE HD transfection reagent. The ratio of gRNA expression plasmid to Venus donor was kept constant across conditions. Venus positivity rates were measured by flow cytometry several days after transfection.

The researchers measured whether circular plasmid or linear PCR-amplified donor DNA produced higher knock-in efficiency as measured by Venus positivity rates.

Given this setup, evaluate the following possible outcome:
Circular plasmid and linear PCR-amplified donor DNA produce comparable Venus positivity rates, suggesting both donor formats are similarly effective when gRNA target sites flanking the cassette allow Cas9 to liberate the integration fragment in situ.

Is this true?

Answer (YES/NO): NO